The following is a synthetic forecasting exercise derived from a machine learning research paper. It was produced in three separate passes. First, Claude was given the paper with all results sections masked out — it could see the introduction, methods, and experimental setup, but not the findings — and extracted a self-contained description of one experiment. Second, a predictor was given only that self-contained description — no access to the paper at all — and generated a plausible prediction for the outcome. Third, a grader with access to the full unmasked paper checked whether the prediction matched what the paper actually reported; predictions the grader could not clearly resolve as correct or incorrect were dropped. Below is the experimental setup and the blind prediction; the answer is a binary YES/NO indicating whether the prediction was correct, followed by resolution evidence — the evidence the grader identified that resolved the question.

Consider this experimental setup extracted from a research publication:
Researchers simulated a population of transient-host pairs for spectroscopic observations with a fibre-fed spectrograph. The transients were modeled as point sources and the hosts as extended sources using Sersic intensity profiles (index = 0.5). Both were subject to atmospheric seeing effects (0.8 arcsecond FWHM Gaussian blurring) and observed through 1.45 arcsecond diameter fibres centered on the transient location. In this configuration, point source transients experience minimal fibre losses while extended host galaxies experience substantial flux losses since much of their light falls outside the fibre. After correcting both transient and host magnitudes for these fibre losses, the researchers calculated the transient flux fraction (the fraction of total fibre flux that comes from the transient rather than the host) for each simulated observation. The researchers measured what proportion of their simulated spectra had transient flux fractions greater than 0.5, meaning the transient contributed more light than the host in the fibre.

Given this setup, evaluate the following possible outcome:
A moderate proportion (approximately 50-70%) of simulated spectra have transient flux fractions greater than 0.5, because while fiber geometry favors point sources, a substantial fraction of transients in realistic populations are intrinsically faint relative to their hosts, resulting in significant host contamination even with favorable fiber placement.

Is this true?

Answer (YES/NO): YES